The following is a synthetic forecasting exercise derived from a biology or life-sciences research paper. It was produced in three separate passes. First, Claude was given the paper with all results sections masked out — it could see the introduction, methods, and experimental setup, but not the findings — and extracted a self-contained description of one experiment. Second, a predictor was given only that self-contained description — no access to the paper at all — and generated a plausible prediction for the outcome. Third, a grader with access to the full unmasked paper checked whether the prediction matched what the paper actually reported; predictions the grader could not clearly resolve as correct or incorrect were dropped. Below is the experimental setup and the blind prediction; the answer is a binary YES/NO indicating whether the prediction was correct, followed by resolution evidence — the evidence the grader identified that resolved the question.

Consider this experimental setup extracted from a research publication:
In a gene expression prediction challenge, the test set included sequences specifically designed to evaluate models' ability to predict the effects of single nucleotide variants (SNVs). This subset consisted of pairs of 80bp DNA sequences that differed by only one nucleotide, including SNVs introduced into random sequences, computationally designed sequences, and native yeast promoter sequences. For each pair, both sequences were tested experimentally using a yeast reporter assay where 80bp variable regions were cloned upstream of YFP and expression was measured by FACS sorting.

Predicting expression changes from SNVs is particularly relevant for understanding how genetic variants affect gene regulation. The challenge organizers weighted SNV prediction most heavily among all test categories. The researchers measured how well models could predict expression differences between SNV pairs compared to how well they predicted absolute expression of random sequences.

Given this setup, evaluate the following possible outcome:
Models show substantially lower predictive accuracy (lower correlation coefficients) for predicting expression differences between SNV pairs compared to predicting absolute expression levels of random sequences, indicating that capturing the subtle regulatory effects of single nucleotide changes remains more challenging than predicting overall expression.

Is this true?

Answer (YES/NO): YES